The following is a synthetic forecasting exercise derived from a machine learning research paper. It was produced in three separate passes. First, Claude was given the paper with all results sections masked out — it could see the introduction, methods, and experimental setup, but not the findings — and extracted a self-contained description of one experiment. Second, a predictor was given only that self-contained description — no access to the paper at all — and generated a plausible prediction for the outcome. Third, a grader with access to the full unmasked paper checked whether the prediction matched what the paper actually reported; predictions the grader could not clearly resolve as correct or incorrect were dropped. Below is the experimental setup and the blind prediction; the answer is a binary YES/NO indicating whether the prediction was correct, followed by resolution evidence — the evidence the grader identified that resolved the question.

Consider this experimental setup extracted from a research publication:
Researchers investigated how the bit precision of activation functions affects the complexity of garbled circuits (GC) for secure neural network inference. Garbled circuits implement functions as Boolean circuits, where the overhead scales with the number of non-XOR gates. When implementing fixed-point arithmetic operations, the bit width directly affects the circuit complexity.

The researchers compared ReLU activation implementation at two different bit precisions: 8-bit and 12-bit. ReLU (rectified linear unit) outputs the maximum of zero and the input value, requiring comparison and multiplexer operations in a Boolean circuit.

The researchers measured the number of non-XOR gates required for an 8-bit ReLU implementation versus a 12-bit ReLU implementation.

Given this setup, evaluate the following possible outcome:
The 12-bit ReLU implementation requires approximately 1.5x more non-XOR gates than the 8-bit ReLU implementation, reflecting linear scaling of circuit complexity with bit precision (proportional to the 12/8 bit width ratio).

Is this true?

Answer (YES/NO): NO